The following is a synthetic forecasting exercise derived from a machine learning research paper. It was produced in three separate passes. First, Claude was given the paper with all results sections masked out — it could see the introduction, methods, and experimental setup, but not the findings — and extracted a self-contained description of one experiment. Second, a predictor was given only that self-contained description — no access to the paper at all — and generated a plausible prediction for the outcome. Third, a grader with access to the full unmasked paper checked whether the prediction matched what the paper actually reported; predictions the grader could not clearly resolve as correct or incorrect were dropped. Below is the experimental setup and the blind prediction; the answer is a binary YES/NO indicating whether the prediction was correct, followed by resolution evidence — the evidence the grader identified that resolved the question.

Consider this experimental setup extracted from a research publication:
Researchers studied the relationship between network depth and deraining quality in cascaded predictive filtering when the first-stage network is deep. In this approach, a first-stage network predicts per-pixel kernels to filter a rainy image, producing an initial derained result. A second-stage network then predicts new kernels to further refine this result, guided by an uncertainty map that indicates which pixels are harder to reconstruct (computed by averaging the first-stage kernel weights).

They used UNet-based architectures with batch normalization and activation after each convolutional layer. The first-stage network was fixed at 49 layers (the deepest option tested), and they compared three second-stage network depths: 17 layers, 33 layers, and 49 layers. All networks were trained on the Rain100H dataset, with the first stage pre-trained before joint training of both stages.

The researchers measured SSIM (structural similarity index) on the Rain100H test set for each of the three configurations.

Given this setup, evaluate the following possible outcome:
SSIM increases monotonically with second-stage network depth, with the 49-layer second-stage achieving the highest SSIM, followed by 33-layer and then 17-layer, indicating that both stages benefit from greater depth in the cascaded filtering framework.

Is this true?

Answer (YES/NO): NO